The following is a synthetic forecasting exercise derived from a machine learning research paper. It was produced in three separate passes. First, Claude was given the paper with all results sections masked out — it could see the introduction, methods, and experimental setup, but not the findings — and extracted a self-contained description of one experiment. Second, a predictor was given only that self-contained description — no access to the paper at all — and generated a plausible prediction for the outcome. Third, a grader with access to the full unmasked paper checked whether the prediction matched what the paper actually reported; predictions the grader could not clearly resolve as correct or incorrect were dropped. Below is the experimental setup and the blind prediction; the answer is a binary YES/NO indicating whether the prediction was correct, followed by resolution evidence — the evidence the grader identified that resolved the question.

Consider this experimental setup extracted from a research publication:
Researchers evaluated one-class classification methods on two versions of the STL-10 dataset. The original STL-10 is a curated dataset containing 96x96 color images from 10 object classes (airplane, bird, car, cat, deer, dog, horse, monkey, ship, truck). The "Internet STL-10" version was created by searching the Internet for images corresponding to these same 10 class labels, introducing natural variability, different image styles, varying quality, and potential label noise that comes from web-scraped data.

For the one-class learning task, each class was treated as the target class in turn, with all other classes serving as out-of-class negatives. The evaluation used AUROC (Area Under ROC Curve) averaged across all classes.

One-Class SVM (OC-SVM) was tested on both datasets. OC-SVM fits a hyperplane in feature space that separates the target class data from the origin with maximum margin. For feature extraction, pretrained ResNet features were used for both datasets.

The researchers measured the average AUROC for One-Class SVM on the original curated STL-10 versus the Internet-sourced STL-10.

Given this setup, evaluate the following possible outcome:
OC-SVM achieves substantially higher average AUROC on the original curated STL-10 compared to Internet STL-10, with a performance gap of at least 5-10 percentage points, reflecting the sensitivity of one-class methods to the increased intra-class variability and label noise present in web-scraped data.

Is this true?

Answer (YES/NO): YES